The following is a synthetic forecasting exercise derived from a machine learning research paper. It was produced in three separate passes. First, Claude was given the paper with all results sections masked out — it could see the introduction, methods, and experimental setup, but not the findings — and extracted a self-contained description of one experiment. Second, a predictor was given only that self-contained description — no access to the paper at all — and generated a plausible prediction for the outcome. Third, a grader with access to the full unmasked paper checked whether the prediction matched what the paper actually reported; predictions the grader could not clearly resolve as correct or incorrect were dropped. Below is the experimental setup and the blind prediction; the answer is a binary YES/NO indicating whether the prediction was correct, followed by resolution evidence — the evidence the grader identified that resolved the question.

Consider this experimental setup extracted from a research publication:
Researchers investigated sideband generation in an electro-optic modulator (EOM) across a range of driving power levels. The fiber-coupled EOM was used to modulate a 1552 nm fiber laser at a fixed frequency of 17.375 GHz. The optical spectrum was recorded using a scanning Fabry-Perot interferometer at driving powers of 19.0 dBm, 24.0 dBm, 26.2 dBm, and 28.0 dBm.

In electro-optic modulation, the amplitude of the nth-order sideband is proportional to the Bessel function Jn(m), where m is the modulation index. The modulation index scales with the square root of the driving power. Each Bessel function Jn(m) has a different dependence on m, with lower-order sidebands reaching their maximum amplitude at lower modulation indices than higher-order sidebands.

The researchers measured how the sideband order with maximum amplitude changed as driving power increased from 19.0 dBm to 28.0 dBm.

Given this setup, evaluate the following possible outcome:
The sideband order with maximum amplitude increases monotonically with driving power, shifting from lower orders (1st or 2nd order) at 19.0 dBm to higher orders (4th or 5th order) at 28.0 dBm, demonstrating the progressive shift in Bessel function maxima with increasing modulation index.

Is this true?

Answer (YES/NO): YES